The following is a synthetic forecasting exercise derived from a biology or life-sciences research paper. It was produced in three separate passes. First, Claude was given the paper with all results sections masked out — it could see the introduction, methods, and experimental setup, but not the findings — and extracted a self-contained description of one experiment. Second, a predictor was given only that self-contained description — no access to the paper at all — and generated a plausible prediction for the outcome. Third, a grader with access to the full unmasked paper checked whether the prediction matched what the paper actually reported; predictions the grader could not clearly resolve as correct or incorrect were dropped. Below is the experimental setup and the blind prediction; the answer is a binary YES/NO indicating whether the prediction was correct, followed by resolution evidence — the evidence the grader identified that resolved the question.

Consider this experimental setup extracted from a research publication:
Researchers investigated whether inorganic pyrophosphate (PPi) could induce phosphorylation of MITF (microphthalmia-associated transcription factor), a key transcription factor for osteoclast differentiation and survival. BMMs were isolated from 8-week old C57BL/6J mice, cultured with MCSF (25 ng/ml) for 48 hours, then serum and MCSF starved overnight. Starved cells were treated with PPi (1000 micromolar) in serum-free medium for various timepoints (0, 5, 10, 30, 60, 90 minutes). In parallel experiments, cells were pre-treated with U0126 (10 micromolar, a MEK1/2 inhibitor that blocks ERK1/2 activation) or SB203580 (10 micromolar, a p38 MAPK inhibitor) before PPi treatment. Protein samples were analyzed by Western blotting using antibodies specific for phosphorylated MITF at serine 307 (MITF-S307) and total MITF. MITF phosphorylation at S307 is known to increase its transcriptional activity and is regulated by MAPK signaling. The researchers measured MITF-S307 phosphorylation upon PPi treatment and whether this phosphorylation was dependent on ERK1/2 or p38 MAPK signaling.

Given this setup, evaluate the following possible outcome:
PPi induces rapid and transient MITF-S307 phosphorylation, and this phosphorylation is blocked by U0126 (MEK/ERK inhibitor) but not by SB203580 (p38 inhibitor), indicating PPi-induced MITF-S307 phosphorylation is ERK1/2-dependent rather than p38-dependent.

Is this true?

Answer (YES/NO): NO